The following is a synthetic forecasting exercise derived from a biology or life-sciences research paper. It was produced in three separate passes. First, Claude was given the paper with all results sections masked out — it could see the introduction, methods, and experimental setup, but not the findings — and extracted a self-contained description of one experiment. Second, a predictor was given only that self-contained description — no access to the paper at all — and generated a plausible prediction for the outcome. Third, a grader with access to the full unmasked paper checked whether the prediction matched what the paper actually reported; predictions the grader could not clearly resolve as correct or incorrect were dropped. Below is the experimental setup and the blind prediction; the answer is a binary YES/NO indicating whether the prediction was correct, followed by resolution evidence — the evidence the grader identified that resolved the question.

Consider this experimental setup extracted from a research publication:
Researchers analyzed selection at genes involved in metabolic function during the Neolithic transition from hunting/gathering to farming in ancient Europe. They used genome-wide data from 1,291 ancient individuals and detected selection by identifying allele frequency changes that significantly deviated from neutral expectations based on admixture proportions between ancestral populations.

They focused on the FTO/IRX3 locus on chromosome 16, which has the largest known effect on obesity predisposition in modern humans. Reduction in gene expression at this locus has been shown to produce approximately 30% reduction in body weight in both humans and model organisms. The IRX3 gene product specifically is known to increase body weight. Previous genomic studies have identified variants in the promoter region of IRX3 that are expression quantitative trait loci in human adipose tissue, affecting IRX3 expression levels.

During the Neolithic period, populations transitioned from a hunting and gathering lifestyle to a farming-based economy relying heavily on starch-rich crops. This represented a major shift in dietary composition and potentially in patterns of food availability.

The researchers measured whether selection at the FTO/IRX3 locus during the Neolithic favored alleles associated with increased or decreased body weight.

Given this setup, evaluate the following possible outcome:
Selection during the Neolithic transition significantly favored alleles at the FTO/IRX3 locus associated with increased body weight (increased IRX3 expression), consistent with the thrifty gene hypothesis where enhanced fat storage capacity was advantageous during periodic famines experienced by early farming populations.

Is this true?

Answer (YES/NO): NO